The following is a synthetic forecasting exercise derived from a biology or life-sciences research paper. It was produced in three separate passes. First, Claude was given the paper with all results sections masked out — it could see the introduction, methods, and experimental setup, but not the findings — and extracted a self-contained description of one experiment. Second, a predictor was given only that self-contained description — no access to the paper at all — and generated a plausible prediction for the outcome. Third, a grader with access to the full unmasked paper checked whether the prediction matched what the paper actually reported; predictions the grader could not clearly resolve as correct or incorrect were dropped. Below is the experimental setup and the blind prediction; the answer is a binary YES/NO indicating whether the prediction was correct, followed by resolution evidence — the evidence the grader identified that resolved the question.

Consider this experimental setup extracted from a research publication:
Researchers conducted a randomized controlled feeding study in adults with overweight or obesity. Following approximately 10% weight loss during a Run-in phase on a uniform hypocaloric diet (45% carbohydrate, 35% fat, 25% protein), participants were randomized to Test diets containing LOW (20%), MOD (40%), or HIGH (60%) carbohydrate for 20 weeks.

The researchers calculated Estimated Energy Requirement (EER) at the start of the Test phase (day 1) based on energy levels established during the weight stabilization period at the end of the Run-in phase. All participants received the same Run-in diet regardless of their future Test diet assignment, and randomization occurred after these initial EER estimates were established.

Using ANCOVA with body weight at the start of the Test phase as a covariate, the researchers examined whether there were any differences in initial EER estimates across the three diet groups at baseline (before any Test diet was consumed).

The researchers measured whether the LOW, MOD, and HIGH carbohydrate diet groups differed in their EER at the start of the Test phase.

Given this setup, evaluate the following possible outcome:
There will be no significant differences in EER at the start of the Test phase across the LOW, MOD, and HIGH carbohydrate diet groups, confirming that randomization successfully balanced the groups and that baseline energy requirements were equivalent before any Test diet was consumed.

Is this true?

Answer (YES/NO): YES